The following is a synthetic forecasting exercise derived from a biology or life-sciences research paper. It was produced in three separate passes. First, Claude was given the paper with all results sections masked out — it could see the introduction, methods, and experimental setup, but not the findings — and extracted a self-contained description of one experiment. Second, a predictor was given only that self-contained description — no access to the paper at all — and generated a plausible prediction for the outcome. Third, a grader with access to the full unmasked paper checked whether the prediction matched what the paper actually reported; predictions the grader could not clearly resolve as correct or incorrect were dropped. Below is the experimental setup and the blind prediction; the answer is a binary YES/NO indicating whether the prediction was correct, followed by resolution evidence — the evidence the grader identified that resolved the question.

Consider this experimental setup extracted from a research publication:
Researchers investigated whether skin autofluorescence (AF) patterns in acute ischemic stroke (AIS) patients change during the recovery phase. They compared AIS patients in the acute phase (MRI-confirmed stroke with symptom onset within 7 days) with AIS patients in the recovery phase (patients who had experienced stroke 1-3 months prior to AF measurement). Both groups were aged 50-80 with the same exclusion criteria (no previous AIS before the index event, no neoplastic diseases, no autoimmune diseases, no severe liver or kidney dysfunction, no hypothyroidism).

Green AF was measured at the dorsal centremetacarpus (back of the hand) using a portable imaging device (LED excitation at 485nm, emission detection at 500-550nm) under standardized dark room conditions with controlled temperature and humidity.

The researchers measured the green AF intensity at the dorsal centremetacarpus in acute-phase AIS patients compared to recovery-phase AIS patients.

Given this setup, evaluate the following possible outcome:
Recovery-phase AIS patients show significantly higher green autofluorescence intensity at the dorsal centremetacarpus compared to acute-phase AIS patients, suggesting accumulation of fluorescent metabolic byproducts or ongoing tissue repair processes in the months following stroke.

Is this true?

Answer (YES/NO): NO